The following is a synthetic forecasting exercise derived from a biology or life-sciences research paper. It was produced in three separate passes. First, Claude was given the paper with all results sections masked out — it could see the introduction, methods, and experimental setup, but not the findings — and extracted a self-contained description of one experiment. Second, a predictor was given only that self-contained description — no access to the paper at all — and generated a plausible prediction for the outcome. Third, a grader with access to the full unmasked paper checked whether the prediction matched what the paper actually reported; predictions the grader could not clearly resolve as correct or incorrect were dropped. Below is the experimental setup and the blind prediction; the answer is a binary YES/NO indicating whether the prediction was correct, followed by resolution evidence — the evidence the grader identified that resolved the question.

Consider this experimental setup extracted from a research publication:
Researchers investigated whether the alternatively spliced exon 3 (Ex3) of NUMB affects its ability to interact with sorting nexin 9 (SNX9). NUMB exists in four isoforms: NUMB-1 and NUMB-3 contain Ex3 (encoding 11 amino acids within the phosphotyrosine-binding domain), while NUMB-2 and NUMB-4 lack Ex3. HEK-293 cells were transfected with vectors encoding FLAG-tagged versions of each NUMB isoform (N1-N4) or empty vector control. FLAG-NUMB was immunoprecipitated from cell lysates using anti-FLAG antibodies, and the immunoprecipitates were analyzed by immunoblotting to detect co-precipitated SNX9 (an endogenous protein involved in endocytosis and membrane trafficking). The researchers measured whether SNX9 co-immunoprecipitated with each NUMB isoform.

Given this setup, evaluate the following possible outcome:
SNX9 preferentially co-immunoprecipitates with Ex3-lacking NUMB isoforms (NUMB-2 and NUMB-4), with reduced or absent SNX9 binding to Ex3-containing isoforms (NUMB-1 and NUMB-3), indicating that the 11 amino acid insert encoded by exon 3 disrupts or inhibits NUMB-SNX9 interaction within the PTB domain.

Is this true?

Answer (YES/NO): NO